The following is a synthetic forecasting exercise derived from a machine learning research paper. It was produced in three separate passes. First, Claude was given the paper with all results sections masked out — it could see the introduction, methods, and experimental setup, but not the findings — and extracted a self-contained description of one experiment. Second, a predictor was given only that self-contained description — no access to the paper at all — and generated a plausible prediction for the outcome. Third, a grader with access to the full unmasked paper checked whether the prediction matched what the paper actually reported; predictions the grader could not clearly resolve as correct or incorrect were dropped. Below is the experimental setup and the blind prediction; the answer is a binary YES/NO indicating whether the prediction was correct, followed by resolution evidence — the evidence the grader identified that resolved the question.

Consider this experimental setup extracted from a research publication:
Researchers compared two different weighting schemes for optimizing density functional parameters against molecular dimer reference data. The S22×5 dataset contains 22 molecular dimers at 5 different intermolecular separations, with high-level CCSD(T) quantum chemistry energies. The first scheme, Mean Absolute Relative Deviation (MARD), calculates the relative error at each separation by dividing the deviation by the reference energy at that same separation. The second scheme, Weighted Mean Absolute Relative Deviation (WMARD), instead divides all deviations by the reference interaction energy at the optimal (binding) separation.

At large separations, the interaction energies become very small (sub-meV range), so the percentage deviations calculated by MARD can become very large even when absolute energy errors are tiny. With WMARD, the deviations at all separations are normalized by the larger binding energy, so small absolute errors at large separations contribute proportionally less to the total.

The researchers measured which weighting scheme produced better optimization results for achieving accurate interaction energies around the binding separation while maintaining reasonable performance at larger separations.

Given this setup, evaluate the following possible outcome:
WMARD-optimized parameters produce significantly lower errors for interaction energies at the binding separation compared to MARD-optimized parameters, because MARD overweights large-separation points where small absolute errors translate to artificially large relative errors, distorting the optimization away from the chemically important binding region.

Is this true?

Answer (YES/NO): YES